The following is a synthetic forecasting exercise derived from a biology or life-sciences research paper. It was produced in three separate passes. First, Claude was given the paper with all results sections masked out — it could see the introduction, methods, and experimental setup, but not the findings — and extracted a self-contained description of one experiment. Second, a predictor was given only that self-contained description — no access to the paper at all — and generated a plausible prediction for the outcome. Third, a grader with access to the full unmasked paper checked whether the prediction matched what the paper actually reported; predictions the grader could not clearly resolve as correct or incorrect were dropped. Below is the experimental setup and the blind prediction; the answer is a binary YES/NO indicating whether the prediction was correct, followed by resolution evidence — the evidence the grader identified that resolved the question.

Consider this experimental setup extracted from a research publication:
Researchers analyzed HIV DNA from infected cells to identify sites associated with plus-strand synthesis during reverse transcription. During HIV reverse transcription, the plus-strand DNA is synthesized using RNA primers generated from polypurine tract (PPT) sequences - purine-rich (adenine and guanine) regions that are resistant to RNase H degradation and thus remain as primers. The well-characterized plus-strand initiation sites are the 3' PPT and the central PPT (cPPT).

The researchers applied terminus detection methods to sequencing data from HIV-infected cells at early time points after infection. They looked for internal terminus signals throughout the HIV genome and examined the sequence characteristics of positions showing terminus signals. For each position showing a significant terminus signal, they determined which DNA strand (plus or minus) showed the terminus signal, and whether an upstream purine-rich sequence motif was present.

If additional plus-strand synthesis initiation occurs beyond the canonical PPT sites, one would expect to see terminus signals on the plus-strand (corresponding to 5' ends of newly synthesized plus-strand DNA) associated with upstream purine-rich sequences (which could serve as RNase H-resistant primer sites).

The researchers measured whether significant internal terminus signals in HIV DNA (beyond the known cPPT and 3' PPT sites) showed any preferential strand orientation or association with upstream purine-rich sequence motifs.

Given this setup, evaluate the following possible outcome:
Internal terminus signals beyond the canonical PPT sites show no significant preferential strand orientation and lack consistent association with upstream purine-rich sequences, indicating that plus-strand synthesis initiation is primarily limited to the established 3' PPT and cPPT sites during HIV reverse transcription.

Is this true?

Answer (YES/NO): NO